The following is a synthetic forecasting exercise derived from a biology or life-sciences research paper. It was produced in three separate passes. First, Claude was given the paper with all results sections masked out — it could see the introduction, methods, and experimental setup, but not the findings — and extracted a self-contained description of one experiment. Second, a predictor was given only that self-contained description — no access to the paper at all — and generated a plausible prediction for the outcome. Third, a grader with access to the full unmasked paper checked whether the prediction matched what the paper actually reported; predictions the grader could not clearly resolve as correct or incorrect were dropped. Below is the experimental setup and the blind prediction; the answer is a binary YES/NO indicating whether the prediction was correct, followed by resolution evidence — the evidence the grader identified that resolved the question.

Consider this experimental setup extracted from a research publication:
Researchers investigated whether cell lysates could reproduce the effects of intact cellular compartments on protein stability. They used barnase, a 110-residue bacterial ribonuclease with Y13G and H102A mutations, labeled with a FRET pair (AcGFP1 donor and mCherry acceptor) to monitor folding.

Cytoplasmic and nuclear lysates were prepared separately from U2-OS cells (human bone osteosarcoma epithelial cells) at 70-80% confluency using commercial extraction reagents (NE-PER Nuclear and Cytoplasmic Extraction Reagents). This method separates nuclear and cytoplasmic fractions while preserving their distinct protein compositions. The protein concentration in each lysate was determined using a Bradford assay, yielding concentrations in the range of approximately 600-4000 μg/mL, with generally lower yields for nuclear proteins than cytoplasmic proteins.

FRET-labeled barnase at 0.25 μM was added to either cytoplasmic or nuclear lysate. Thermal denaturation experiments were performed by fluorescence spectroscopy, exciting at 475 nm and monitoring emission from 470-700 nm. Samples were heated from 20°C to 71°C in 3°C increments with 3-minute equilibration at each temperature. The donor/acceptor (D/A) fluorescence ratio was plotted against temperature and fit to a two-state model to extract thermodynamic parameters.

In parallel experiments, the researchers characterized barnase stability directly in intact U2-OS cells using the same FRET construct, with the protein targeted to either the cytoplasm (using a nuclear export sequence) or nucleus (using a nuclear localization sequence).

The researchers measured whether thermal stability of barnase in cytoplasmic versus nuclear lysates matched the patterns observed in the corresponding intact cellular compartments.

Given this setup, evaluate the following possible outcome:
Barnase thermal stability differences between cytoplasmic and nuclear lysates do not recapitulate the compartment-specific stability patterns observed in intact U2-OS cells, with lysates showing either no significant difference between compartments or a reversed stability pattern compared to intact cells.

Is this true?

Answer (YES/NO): NO